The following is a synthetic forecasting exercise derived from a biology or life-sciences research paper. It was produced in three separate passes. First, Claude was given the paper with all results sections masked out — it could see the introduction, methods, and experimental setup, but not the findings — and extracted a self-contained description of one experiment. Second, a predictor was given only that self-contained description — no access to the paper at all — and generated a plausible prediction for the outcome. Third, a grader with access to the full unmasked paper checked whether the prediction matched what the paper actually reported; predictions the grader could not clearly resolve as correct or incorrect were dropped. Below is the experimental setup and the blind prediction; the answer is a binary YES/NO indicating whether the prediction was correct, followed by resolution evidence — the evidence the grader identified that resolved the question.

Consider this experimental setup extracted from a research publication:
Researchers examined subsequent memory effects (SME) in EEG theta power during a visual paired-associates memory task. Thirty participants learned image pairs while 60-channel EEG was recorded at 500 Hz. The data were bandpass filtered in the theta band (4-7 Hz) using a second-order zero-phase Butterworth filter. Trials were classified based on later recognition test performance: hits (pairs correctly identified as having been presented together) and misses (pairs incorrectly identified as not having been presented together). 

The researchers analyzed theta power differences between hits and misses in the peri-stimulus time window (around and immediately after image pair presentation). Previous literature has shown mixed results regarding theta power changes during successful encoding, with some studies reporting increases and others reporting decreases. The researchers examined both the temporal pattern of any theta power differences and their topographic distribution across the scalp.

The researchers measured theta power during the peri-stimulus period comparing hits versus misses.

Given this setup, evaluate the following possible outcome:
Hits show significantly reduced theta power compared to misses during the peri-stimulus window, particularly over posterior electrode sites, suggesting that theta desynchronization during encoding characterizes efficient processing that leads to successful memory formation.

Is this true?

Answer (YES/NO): NO